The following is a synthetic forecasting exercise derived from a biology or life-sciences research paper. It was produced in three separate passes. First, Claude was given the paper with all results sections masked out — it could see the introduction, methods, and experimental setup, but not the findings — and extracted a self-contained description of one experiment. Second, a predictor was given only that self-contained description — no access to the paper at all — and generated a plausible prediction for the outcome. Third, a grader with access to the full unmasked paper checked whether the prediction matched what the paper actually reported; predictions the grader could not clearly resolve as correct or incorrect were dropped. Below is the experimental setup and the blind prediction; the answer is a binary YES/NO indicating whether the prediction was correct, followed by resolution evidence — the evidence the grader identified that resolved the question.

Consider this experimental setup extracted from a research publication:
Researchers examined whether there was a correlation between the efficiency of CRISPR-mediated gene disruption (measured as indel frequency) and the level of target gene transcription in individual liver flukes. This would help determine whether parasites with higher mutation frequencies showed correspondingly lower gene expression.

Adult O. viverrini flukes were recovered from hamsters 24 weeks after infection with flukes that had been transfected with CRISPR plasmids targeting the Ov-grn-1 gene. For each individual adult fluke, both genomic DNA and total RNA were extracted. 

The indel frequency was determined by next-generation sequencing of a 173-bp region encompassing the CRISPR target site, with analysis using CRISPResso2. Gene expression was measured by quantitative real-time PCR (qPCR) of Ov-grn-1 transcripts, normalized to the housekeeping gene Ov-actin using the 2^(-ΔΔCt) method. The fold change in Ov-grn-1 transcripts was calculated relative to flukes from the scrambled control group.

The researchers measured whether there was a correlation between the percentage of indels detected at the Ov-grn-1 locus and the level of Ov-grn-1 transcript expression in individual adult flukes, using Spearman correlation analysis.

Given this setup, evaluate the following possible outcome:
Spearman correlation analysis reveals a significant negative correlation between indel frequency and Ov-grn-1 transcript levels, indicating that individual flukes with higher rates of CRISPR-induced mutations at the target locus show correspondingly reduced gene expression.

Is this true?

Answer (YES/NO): YES